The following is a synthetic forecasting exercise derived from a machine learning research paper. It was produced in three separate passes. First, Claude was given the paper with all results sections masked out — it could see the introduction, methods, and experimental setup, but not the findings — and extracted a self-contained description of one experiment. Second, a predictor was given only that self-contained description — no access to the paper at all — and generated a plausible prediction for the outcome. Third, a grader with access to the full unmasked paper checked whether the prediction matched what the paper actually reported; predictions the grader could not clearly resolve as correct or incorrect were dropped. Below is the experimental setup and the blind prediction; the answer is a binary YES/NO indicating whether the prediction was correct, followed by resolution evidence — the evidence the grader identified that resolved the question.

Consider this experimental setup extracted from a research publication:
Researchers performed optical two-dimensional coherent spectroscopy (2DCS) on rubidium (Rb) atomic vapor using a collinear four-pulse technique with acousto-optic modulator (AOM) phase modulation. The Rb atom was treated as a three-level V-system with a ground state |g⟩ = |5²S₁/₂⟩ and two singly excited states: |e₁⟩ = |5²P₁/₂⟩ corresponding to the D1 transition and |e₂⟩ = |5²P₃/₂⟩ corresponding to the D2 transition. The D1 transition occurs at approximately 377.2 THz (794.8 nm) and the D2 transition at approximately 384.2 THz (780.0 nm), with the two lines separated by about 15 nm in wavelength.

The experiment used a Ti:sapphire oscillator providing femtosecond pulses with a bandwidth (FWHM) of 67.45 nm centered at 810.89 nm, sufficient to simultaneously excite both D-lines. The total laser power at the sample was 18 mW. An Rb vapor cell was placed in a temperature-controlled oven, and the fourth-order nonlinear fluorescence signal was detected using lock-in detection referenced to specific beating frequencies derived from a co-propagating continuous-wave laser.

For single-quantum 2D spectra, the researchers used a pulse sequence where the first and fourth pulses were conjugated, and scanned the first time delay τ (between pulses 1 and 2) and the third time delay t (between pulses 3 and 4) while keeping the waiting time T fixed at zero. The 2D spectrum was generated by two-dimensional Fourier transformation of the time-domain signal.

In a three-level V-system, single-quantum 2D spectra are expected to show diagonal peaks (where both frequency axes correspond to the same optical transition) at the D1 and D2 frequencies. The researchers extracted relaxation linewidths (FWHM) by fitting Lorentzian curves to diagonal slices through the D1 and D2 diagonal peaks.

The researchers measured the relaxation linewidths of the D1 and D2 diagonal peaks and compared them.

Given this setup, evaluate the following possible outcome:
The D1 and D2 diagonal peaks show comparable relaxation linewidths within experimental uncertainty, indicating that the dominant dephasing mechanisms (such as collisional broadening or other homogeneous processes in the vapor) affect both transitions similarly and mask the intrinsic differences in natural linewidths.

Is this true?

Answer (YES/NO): NO